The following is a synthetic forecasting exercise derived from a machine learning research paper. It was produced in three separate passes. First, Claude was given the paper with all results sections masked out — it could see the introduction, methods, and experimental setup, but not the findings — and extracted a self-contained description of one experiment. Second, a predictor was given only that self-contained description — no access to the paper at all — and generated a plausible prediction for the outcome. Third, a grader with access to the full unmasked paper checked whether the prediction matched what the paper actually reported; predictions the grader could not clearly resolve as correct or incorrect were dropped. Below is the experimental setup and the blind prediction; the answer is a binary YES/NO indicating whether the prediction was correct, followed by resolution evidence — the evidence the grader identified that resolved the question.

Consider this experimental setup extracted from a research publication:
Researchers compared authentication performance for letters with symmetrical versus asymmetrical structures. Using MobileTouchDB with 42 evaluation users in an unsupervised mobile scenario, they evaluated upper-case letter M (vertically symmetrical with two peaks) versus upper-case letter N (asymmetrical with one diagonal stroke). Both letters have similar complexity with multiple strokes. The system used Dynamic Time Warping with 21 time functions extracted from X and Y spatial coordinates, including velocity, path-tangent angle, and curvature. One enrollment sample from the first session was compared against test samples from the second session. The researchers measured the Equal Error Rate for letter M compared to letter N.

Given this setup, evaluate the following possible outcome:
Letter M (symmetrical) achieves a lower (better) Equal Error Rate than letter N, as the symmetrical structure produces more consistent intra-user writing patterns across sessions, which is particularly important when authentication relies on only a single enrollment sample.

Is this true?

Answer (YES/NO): YES